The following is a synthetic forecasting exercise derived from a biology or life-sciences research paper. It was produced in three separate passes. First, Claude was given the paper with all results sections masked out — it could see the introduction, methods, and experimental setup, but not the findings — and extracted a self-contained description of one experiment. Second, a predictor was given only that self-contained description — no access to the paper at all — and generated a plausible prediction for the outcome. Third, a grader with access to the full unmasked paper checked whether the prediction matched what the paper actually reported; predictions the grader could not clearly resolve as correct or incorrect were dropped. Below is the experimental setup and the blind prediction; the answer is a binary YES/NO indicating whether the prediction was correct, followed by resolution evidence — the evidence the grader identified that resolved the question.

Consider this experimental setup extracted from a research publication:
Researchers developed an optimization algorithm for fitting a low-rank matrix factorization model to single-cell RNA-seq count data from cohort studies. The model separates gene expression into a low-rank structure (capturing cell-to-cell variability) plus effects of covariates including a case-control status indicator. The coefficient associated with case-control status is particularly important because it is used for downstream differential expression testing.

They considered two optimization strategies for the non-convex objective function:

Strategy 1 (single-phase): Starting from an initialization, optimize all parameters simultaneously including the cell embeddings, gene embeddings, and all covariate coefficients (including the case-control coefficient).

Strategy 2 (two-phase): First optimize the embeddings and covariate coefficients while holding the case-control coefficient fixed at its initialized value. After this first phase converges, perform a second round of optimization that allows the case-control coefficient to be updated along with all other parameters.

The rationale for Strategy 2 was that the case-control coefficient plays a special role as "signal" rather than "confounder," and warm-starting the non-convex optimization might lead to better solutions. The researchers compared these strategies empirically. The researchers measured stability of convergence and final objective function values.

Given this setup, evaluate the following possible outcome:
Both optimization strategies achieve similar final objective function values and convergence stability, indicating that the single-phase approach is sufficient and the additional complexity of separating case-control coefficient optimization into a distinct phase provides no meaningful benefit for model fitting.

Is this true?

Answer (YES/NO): NO